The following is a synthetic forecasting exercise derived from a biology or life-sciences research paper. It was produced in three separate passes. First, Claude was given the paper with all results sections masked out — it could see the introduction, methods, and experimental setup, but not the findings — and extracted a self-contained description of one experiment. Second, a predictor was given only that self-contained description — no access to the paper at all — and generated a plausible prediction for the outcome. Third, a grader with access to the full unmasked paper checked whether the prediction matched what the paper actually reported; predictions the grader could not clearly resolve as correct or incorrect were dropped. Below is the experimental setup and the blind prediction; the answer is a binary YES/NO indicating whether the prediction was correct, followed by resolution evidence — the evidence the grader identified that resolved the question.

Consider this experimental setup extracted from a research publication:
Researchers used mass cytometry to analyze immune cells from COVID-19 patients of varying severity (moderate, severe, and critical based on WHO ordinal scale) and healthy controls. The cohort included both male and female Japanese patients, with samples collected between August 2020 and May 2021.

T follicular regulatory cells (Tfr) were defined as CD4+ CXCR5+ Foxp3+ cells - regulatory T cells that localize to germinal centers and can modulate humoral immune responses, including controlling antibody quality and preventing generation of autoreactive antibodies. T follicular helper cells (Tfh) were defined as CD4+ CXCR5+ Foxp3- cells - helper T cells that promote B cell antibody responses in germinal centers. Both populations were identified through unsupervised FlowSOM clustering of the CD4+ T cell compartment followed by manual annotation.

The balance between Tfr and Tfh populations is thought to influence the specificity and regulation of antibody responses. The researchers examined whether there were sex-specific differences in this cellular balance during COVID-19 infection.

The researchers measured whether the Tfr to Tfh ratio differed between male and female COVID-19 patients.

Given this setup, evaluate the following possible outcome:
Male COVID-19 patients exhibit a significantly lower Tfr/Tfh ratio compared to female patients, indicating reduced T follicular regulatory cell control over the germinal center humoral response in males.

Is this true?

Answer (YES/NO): YES